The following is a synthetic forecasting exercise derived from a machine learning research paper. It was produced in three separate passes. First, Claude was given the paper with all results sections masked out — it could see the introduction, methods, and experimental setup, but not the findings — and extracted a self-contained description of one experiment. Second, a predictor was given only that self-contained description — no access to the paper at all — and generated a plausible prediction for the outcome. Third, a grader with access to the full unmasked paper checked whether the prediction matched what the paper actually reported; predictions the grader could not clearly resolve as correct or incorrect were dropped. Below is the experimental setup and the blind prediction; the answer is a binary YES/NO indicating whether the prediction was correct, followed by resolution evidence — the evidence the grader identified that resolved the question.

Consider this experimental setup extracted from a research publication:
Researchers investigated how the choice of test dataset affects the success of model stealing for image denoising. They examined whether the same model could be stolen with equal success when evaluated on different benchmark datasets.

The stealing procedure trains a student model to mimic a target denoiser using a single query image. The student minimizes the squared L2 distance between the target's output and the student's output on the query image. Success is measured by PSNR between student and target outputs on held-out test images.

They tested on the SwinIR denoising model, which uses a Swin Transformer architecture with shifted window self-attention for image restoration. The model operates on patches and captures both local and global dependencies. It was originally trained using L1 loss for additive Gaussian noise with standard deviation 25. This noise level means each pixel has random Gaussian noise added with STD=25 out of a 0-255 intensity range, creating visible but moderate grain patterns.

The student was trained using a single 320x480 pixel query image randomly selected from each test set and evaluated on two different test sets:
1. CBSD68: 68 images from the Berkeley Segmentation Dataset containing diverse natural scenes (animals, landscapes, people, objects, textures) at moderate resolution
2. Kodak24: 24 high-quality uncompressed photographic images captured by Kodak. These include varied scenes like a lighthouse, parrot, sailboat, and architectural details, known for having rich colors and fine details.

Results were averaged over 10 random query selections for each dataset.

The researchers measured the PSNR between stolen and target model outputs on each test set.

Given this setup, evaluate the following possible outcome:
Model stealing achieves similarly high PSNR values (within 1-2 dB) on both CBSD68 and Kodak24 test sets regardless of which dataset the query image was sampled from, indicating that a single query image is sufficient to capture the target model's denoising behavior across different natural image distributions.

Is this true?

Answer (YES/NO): NO